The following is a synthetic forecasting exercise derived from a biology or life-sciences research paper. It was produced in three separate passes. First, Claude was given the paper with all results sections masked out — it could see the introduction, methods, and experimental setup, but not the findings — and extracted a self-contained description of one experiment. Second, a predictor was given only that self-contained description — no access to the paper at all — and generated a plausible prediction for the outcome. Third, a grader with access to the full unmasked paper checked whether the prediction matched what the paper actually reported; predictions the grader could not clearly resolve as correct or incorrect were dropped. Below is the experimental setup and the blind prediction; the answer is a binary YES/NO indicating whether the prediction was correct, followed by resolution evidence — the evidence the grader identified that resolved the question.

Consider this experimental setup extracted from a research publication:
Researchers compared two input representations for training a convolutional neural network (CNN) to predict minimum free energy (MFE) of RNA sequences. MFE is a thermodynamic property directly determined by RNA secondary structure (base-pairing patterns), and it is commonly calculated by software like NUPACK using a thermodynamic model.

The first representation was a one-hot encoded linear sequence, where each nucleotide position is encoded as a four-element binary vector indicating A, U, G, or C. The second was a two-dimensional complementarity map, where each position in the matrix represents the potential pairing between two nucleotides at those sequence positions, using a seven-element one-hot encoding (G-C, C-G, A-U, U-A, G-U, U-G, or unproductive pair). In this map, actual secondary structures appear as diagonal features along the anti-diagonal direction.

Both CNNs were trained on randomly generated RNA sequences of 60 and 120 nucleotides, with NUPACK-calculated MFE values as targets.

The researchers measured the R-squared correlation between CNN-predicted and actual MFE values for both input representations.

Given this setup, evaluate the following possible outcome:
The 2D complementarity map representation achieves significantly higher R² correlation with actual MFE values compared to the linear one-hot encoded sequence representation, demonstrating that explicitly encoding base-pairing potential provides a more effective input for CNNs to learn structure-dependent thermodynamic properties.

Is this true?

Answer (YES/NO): YES